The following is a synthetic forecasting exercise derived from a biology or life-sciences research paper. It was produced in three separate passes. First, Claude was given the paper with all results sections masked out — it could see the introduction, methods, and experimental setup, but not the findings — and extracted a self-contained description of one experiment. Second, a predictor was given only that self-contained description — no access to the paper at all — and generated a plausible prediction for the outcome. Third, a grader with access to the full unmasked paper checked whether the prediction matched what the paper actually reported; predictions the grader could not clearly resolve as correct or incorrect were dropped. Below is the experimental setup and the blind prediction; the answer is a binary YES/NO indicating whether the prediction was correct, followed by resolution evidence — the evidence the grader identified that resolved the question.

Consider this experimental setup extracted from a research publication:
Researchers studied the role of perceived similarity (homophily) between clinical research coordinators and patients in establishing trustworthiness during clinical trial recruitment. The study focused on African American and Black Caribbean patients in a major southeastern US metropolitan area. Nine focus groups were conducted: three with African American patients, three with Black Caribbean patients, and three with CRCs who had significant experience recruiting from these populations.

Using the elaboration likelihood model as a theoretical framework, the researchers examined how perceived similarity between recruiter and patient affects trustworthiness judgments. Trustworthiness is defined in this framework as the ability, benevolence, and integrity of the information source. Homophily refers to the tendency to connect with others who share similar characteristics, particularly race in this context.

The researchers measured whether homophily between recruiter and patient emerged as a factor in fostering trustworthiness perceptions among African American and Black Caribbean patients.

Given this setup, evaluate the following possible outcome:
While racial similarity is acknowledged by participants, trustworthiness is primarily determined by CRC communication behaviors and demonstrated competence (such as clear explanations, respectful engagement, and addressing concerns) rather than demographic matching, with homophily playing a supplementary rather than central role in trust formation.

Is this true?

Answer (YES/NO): NO